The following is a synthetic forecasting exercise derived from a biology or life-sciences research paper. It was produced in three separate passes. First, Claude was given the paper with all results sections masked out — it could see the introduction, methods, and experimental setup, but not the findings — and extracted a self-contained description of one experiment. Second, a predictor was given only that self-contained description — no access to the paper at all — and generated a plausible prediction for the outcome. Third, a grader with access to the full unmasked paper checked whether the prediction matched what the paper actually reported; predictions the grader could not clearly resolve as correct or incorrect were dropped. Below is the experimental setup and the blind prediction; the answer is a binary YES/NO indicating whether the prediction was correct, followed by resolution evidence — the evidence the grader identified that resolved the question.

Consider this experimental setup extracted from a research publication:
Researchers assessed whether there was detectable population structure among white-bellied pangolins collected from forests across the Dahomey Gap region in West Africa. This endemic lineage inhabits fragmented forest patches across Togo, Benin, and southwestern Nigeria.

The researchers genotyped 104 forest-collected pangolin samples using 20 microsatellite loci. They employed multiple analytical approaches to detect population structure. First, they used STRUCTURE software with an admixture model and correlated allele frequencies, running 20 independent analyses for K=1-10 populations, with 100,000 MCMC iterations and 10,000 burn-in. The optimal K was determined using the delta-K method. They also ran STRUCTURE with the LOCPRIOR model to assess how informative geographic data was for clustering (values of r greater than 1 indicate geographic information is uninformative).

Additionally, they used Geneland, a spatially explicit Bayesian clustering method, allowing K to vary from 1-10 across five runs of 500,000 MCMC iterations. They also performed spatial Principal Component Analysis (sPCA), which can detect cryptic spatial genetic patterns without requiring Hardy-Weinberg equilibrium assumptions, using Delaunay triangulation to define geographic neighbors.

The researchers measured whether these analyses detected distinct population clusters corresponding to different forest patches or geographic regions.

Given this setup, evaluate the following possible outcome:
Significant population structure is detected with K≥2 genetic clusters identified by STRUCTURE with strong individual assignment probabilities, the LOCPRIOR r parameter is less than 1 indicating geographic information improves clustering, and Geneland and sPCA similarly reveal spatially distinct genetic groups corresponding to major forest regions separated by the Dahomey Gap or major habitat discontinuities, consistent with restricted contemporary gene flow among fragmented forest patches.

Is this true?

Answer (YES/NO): NO